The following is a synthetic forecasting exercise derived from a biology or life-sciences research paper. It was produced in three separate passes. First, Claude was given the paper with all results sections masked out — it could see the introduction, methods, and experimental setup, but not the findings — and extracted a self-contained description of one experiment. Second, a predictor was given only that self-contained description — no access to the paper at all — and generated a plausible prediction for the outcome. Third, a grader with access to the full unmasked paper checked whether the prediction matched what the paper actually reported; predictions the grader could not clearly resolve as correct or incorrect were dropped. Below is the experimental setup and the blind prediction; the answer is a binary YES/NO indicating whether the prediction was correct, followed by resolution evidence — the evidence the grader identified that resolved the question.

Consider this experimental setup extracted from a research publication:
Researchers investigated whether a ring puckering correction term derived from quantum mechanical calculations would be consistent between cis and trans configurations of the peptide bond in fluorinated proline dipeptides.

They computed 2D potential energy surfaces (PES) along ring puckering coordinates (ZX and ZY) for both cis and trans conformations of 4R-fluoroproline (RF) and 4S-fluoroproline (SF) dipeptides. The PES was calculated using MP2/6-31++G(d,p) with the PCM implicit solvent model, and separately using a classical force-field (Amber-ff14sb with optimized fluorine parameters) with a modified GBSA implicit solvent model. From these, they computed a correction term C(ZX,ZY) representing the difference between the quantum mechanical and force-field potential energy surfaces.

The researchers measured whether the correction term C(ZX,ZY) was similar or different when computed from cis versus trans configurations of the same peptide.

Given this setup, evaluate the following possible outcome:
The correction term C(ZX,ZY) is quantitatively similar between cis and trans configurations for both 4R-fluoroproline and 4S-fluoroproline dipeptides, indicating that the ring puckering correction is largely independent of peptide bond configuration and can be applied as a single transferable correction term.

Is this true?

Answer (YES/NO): YES